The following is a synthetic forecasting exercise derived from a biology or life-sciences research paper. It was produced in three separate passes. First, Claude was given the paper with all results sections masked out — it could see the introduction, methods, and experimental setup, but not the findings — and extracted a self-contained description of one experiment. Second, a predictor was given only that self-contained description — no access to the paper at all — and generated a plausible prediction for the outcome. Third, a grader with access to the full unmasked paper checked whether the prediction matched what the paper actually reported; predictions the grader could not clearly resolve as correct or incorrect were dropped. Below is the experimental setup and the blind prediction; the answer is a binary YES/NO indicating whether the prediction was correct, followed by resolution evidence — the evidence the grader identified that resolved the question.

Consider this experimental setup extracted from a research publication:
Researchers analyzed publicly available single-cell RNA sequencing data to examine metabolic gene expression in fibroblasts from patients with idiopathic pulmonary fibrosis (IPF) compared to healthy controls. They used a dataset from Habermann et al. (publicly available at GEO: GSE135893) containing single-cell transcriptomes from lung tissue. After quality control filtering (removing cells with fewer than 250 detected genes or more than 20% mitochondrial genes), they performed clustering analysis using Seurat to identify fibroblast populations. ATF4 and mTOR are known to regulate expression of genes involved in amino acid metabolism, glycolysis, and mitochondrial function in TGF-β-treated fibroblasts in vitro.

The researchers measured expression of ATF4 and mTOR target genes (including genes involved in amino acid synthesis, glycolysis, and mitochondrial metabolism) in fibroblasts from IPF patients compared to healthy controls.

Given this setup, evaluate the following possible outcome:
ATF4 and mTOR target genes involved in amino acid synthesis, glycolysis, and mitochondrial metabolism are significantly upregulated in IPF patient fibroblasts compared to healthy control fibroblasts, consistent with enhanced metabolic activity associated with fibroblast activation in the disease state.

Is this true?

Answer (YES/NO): YES